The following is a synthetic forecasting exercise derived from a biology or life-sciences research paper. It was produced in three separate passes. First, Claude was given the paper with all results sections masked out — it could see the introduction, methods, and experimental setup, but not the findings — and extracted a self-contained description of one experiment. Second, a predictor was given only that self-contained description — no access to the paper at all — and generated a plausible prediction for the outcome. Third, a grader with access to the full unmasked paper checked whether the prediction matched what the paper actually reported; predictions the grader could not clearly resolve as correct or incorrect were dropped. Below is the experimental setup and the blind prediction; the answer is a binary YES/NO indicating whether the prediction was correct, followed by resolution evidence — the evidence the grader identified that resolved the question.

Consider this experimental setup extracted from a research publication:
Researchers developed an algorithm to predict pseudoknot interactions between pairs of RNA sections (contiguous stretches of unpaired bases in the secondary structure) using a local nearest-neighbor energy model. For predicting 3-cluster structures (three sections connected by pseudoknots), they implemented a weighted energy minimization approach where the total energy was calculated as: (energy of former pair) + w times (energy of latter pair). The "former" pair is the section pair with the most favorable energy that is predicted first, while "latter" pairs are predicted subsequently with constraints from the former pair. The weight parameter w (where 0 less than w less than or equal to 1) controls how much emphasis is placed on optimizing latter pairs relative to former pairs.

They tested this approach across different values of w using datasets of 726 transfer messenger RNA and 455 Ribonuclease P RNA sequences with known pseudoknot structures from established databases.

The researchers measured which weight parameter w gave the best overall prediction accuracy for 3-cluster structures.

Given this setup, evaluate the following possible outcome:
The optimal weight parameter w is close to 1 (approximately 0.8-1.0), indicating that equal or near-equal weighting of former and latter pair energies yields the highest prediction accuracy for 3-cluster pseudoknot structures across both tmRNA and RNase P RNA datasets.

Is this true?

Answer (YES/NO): NO